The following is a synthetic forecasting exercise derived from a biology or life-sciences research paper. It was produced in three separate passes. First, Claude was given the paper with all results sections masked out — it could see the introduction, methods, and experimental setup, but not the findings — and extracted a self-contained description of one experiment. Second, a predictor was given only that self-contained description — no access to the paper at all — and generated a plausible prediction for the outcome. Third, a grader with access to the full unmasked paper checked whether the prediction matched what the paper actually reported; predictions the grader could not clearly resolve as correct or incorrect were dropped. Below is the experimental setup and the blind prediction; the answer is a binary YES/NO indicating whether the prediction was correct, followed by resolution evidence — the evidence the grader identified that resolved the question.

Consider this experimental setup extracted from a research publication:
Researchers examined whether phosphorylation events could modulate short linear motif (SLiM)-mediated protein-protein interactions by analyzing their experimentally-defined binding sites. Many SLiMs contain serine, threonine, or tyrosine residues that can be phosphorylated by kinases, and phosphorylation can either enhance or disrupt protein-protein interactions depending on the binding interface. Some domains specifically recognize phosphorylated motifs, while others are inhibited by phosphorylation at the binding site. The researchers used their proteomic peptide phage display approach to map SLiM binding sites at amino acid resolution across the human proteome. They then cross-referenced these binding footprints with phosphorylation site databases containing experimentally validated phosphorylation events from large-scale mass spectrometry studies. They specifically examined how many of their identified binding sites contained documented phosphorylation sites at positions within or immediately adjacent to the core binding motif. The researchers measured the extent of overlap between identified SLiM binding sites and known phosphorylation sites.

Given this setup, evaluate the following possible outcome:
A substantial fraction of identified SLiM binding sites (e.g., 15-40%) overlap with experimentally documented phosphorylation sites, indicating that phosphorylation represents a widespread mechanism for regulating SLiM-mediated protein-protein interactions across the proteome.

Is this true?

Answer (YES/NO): NO